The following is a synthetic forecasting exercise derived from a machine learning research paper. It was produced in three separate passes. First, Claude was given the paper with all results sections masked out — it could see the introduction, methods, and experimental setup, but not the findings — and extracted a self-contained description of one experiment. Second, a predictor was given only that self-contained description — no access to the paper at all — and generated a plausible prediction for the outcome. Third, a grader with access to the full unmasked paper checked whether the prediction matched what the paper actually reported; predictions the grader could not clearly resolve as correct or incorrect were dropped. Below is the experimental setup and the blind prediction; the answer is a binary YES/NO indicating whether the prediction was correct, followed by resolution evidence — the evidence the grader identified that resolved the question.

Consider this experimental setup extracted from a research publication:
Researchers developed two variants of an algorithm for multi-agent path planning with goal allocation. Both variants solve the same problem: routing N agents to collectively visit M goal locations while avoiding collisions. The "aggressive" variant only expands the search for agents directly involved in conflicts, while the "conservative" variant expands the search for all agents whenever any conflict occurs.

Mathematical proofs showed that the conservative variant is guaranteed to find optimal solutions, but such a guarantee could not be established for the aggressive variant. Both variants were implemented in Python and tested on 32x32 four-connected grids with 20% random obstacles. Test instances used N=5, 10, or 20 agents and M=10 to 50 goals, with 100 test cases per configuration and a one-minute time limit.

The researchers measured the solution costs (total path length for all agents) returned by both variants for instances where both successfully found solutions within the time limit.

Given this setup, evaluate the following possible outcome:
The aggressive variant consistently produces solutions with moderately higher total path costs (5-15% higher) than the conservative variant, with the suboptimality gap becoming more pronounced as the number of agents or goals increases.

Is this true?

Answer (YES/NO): NO